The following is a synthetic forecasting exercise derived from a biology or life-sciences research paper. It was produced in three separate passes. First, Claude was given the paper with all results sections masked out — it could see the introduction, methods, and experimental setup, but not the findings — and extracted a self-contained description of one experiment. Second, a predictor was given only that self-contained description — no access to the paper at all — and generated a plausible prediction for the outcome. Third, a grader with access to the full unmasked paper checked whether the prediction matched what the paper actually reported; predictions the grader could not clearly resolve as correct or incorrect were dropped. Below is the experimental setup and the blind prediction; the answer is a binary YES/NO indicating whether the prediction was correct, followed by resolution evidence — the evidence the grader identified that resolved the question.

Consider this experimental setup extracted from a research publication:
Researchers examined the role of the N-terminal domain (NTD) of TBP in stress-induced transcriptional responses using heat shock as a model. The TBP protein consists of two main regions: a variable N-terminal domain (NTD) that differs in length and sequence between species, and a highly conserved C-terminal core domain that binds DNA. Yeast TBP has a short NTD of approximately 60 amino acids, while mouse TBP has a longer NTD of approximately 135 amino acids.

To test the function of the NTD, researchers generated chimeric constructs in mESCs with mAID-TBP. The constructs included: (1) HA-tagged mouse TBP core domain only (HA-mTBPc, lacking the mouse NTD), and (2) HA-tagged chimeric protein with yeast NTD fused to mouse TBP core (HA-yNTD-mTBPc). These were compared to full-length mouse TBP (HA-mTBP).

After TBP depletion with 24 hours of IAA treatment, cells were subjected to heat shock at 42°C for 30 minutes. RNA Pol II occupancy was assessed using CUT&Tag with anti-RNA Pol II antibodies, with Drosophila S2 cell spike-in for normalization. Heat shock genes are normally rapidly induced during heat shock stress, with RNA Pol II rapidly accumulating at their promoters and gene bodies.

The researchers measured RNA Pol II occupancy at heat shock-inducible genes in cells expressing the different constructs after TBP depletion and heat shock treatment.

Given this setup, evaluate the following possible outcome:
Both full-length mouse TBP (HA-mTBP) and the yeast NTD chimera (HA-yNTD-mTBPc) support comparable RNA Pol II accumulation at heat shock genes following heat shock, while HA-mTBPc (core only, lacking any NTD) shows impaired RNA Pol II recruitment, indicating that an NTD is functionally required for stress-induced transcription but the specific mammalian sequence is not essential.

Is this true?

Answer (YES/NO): NO